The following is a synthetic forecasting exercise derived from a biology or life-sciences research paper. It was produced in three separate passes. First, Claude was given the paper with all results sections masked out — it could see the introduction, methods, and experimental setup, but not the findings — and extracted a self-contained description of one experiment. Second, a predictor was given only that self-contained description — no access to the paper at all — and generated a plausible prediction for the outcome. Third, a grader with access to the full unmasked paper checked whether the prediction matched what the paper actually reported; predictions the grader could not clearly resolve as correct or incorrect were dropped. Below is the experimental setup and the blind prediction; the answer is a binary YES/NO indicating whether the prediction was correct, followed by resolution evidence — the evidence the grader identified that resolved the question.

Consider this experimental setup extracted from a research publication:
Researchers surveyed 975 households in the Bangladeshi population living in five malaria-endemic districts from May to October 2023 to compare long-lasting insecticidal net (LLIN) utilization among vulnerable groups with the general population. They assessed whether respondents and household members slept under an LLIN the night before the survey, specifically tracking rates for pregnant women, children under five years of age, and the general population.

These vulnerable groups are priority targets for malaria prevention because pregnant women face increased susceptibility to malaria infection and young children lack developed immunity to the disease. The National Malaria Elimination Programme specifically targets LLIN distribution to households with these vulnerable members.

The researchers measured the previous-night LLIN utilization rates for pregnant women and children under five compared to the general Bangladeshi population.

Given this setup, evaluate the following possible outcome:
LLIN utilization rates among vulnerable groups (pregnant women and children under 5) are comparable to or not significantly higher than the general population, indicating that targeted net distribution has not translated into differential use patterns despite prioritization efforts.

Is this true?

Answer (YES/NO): YES